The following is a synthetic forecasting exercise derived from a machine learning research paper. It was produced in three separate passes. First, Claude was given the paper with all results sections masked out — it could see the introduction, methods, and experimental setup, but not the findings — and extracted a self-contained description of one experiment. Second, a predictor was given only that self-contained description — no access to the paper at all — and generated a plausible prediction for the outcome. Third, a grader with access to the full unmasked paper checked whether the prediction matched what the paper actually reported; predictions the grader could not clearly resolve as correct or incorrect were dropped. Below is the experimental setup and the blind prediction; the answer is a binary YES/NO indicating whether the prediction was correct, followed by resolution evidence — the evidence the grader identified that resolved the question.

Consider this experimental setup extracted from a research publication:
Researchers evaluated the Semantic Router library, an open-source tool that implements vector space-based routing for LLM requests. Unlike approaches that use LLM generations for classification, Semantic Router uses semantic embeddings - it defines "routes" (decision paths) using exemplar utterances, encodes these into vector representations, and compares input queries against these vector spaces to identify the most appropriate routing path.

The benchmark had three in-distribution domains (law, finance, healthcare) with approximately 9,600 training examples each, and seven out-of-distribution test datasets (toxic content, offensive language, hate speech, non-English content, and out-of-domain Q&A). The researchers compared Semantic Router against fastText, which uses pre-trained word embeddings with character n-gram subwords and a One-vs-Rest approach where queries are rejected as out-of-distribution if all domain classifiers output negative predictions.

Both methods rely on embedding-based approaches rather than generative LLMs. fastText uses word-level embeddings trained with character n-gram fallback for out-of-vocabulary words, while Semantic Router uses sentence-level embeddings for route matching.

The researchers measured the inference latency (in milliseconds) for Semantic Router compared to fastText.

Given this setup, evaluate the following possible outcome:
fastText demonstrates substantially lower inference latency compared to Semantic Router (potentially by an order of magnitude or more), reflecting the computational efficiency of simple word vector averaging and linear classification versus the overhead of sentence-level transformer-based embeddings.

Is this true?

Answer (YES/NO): YES